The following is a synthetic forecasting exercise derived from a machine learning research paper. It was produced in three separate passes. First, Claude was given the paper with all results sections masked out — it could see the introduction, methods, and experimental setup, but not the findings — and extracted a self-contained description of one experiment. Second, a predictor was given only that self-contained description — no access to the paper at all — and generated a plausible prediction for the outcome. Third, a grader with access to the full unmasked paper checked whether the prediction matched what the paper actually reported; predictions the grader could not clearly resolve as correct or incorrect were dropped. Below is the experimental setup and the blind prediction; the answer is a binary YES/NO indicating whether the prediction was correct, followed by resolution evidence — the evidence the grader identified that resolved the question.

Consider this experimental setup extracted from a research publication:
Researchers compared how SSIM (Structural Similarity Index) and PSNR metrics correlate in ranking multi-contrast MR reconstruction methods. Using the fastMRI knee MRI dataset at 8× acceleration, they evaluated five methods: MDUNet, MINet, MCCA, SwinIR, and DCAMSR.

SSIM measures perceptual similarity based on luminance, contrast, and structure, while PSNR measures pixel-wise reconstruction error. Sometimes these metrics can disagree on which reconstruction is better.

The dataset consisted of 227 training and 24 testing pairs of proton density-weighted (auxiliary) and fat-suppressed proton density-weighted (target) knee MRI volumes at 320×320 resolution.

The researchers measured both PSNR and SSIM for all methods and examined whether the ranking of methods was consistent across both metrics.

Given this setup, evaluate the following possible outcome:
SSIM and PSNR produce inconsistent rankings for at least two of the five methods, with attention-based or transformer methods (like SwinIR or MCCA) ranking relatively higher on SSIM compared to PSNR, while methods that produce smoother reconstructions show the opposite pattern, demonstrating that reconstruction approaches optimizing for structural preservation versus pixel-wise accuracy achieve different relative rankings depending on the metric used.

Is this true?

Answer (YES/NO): NO